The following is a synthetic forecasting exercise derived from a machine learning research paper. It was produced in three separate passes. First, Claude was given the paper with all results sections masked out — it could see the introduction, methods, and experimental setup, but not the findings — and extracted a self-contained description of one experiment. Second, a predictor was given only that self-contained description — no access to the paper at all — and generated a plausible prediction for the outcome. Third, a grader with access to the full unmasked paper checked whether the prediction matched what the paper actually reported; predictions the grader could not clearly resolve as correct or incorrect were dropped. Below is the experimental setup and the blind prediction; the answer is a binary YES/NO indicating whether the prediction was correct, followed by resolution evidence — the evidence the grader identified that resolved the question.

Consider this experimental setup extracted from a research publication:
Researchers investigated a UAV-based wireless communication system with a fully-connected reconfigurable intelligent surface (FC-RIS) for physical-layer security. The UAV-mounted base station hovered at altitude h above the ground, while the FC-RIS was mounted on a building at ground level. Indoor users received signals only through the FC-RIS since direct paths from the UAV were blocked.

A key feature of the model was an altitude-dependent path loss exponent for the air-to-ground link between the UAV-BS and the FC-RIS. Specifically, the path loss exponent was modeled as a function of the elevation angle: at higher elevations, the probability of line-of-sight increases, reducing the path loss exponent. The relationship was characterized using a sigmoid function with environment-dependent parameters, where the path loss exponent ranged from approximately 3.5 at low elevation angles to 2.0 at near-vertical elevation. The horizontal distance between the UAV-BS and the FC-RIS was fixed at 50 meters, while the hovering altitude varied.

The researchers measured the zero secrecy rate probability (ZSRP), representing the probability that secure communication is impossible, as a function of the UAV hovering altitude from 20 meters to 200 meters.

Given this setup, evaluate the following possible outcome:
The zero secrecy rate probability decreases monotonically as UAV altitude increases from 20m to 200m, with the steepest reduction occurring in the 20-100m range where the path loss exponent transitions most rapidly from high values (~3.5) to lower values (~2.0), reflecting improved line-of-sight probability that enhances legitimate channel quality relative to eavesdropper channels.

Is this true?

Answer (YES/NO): NO